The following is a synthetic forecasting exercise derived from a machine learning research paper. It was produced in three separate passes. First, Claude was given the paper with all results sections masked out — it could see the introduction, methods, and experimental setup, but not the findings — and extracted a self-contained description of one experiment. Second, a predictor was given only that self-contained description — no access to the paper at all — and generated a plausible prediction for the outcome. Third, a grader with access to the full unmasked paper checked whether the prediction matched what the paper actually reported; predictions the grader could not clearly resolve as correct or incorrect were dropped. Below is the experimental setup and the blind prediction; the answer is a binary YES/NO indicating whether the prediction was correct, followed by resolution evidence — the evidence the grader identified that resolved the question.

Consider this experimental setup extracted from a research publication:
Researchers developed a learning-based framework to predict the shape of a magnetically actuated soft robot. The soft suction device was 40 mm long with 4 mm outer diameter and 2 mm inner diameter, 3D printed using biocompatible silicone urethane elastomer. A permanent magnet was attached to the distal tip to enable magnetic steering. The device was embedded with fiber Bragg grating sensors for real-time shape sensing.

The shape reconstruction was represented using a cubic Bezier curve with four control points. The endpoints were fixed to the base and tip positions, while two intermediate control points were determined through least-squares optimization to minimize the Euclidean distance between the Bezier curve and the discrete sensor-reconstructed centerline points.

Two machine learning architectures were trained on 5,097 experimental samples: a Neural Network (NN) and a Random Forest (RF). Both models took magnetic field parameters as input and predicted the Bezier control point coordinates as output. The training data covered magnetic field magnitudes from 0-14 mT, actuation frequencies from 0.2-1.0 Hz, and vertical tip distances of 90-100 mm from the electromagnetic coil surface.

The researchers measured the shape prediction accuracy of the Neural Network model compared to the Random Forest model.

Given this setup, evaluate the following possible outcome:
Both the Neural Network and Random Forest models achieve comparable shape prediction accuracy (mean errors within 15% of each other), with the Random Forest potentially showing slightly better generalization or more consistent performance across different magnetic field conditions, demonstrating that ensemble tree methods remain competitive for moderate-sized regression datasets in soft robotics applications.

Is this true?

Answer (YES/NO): NO